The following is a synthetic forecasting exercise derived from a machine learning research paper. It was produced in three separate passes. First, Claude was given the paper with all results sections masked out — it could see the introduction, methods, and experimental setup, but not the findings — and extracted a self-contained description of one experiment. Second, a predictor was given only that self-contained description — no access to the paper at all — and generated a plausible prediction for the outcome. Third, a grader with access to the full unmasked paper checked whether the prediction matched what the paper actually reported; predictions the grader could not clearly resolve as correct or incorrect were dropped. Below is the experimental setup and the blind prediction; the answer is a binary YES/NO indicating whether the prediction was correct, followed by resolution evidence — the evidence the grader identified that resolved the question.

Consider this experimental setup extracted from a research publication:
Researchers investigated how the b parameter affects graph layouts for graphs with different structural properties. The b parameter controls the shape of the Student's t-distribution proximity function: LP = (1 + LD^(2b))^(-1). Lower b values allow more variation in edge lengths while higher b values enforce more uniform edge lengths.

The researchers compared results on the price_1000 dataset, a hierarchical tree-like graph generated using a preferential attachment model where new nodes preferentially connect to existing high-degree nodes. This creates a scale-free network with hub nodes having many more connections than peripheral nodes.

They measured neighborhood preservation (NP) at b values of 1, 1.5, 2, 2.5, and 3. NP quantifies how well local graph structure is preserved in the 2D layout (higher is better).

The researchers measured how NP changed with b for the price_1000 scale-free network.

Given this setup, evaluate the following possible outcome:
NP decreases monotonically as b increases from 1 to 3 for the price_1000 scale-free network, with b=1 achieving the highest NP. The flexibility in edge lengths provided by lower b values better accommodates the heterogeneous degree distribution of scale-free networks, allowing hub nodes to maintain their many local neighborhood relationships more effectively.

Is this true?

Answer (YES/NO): YES